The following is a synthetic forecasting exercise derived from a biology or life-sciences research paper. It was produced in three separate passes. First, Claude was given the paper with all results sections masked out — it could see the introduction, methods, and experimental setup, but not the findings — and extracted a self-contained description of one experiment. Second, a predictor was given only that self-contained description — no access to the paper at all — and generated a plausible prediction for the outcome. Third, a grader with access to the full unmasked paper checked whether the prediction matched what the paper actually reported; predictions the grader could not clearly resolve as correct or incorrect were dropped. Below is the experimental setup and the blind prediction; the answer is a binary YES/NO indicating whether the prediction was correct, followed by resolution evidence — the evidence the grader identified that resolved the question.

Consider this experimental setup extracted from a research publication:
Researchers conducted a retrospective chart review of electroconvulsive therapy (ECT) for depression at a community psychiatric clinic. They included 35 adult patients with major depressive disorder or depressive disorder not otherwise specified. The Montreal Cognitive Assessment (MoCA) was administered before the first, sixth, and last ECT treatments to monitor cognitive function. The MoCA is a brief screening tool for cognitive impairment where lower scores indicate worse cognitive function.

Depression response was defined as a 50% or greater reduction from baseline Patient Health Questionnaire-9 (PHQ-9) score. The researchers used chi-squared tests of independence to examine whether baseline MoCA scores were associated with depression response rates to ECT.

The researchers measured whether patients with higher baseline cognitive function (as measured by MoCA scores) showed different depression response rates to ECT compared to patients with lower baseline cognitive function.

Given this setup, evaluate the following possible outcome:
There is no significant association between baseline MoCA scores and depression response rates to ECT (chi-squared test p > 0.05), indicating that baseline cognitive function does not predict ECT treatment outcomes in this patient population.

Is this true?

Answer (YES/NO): NO